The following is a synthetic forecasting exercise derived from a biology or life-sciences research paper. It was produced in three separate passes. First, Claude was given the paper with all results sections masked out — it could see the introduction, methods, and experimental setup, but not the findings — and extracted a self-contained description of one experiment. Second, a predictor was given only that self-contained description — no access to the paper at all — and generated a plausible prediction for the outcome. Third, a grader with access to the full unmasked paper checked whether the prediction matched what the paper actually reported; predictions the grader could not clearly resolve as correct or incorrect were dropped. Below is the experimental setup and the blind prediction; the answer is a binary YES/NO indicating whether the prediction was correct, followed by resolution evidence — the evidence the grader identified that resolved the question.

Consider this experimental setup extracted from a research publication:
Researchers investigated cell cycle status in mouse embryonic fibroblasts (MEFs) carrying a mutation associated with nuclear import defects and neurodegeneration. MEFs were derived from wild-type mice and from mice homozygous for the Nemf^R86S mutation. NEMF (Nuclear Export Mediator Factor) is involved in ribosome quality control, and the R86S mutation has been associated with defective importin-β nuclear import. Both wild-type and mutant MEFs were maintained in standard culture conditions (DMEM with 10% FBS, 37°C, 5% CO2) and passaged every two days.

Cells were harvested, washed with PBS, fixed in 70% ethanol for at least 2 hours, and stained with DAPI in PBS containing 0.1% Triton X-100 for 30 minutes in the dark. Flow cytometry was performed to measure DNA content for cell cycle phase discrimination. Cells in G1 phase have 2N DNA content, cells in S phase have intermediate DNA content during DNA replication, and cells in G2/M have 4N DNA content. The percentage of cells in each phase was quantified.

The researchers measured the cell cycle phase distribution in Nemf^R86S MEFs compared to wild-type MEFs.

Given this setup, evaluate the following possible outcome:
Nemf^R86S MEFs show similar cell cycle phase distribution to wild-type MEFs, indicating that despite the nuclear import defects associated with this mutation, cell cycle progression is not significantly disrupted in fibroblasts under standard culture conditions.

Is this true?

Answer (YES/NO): NO